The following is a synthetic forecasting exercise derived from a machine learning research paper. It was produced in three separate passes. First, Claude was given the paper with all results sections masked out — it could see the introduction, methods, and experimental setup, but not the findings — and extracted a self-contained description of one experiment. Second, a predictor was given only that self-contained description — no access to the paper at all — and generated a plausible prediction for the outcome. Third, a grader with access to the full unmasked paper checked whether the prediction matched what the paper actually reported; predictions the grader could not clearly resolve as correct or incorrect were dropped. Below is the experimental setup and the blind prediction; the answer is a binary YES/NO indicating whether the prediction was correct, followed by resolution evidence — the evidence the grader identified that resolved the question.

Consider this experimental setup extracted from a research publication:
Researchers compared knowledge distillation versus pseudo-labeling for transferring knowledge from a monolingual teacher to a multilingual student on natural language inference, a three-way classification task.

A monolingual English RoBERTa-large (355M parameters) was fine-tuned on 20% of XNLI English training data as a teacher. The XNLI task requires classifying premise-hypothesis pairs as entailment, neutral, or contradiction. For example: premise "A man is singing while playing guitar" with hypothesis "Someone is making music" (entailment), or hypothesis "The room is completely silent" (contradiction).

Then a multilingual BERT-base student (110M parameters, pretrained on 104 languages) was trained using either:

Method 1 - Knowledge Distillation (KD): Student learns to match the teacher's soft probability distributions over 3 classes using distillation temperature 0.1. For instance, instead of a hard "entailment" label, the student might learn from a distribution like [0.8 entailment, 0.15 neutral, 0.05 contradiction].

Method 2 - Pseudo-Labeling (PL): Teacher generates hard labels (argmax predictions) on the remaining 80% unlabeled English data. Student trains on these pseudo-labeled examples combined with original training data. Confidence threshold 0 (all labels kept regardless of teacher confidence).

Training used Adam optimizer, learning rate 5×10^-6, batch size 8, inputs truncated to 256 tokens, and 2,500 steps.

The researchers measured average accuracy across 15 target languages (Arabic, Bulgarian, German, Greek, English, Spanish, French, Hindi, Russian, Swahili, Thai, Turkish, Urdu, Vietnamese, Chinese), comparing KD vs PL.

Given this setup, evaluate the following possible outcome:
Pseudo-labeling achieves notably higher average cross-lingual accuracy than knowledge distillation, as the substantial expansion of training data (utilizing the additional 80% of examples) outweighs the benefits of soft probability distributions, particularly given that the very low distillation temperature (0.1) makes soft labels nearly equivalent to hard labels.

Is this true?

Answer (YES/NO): NO